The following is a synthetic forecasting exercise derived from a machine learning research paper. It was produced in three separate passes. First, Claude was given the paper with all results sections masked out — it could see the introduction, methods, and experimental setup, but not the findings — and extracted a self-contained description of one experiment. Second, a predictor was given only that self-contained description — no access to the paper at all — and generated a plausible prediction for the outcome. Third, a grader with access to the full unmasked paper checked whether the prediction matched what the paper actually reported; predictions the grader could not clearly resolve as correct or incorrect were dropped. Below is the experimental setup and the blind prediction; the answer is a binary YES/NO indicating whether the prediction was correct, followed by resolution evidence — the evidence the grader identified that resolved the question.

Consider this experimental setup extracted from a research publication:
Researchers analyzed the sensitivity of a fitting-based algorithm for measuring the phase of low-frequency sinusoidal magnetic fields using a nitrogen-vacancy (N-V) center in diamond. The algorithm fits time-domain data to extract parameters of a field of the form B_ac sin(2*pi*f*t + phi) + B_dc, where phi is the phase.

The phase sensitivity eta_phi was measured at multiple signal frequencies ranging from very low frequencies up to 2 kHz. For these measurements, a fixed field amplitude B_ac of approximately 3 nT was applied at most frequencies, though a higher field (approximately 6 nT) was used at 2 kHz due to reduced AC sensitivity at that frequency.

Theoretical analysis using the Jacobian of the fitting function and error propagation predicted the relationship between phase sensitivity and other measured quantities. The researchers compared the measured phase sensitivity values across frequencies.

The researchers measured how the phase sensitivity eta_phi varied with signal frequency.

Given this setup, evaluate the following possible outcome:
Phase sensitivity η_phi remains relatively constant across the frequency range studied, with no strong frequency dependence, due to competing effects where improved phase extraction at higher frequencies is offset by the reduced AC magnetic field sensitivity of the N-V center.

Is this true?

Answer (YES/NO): YES